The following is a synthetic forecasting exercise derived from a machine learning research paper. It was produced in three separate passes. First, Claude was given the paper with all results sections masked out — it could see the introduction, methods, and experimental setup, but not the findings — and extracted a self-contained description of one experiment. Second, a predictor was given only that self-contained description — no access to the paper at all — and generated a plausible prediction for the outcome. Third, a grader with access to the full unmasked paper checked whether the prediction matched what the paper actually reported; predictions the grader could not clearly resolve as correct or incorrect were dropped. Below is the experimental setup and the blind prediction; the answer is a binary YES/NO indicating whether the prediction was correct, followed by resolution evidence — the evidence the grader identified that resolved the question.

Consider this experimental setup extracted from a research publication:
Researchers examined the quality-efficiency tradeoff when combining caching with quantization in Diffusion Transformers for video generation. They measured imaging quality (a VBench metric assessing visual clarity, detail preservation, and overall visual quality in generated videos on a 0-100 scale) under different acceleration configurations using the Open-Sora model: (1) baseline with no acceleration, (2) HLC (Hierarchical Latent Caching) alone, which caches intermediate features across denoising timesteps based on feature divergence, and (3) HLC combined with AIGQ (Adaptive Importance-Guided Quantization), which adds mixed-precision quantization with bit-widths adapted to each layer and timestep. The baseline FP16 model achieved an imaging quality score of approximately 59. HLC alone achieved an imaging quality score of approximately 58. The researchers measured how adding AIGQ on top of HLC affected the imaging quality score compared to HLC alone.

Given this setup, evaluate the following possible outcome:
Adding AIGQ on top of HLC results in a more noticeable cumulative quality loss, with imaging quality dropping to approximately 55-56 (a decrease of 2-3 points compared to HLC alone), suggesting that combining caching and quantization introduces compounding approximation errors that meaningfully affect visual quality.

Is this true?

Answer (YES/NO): YES